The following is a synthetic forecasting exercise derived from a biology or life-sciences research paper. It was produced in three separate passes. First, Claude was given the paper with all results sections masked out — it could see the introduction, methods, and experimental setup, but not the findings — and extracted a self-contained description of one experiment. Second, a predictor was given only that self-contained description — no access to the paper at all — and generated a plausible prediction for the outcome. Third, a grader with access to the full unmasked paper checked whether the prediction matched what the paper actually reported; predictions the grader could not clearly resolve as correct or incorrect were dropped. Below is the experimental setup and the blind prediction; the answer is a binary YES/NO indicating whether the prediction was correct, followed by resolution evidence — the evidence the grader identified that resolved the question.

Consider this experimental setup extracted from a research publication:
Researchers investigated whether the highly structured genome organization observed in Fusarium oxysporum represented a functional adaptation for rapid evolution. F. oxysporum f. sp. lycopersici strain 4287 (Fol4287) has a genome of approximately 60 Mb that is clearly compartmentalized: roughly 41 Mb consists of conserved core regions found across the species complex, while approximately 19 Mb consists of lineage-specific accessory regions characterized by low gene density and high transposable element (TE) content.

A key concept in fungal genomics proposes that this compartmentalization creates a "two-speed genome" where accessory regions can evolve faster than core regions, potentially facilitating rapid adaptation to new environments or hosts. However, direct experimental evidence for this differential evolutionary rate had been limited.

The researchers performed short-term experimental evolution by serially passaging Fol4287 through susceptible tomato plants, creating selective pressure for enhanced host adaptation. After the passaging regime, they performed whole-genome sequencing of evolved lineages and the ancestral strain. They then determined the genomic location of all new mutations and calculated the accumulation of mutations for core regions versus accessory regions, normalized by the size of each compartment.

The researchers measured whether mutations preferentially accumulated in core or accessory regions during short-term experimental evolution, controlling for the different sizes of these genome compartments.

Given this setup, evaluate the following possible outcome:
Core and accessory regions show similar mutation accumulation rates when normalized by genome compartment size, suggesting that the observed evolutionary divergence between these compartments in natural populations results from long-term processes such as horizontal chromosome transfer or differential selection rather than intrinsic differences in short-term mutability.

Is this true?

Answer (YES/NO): NO